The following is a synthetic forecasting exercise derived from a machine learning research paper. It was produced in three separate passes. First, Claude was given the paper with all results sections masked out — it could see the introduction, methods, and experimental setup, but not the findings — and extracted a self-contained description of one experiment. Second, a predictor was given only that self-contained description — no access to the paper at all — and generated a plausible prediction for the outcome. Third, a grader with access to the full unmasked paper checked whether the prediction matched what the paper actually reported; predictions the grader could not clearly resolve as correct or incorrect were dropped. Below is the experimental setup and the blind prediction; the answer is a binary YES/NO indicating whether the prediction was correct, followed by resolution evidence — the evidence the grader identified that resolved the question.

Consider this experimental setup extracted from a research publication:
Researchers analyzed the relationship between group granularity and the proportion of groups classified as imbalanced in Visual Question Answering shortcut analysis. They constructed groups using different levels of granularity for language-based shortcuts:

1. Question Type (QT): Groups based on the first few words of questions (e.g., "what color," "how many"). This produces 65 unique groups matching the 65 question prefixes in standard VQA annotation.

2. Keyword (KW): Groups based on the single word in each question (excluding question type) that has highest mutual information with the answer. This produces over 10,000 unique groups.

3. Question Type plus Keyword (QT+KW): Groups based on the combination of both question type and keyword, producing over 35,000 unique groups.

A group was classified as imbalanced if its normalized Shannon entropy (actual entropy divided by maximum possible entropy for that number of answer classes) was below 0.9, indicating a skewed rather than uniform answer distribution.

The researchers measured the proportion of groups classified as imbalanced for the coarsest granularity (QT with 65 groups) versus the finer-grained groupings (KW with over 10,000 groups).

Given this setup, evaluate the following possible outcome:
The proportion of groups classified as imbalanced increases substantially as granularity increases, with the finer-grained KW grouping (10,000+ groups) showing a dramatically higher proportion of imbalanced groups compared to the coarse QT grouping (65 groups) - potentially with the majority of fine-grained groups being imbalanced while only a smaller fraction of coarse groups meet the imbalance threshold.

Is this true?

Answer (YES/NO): NO